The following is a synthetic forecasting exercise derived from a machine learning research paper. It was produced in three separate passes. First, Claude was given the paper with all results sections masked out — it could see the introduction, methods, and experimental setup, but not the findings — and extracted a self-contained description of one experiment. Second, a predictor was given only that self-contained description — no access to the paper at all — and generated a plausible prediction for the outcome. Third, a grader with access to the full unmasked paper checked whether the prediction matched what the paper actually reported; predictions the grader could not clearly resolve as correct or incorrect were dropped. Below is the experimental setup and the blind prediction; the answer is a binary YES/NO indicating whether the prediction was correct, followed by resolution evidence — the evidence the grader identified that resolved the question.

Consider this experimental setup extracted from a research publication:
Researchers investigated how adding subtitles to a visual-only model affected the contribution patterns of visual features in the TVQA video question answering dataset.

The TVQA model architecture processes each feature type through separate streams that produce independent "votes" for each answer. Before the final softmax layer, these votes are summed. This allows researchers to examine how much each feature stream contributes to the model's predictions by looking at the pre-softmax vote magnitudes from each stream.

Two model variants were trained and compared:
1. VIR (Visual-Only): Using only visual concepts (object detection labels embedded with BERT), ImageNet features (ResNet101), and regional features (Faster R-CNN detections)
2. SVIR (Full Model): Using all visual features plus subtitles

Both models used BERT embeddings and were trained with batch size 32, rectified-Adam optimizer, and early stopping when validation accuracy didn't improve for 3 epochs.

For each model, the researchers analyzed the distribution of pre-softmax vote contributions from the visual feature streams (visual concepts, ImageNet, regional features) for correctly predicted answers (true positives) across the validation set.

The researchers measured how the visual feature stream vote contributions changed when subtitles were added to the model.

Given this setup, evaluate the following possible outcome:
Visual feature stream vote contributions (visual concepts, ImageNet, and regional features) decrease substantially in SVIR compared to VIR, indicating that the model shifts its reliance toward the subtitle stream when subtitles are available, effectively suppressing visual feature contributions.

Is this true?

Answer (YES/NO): YES